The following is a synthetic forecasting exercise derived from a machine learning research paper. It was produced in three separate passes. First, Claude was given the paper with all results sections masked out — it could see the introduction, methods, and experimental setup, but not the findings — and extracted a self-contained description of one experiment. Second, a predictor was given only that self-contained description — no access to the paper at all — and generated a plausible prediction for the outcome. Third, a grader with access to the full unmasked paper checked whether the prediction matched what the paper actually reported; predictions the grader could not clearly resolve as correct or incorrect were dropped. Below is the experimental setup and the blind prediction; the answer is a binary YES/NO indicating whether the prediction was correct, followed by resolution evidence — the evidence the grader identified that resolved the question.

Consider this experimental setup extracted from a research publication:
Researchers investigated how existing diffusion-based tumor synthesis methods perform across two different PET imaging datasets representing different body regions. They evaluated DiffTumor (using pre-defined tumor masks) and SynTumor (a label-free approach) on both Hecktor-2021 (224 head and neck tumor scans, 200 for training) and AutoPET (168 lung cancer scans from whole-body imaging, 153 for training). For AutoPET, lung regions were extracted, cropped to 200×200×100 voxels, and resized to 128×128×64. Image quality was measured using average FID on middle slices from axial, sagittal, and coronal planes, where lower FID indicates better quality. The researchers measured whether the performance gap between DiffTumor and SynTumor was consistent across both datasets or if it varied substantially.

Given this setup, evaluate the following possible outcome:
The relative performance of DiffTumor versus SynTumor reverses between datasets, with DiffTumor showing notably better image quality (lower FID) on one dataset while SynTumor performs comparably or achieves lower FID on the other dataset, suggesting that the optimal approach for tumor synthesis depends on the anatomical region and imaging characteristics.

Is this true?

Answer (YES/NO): NO